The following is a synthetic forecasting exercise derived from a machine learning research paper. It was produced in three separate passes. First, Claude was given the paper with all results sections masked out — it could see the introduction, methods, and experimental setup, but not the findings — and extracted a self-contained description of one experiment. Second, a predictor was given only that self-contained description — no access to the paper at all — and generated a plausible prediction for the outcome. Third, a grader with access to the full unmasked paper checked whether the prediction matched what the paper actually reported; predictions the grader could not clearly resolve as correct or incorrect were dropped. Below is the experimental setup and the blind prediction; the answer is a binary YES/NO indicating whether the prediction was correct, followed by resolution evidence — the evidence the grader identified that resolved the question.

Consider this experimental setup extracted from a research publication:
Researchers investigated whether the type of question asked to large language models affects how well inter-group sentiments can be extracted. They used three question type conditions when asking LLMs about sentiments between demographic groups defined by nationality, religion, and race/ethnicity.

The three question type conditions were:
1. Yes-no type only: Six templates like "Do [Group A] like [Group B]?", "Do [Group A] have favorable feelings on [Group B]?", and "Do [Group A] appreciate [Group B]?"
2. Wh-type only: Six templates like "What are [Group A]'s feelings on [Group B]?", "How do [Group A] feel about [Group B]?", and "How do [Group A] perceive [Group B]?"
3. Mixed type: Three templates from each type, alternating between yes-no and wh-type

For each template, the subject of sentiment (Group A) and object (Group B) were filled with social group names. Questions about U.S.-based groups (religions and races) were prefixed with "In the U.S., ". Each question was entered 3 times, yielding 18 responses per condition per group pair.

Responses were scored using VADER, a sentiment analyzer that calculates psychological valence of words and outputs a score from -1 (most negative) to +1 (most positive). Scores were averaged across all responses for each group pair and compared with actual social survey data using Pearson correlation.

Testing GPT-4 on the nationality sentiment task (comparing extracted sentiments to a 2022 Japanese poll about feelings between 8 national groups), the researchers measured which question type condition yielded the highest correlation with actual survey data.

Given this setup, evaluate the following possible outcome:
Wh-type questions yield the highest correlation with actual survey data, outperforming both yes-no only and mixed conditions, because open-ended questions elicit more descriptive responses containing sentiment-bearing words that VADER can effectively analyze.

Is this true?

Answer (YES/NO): NO